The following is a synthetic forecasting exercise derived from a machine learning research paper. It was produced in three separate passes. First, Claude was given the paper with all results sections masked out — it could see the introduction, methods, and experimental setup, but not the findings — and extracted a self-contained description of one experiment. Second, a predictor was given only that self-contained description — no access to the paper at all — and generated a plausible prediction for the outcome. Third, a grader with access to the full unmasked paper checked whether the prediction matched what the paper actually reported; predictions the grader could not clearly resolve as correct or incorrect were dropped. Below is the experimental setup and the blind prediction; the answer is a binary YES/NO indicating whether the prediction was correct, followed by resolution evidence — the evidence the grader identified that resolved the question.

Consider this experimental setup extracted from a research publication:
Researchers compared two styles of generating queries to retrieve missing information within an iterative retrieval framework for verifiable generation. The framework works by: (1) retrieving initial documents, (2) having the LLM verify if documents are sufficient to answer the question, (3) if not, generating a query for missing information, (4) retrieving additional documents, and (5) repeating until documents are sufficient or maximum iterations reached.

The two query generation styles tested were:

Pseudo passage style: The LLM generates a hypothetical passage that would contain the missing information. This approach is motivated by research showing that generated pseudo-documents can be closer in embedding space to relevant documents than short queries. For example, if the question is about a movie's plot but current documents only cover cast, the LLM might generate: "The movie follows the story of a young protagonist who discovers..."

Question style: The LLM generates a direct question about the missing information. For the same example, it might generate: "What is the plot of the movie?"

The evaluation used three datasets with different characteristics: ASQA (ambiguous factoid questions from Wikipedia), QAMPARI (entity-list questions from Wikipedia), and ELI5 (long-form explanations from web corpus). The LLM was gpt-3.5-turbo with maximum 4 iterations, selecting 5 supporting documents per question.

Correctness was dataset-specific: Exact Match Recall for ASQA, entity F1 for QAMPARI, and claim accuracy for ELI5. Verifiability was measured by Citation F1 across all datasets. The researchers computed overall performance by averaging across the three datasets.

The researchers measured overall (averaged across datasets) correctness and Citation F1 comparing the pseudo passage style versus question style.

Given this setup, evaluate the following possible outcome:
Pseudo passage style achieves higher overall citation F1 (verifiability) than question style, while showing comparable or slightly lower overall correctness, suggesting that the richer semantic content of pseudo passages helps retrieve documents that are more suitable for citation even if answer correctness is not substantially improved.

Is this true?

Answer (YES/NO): NO